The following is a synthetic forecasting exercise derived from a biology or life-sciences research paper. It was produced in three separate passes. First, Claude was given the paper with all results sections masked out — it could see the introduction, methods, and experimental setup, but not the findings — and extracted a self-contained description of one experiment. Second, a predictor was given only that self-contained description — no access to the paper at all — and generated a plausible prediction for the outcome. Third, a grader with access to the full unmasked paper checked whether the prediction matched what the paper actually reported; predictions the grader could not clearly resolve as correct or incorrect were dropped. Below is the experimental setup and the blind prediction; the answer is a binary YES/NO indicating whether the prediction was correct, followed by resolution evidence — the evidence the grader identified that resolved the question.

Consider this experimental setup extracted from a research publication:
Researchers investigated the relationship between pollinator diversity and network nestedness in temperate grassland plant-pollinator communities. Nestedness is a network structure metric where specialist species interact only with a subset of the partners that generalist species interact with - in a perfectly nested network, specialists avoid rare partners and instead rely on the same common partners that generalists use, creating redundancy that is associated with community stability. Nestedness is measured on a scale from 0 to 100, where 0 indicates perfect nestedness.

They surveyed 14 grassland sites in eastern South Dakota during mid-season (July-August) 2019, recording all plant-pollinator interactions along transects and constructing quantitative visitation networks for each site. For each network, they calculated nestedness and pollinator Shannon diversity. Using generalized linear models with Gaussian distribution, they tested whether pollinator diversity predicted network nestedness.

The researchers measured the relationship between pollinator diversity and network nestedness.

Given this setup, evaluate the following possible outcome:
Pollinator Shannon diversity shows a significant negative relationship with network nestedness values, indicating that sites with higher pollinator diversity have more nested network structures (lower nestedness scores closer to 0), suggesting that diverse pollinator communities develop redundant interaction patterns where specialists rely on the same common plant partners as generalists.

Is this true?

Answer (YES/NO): NO